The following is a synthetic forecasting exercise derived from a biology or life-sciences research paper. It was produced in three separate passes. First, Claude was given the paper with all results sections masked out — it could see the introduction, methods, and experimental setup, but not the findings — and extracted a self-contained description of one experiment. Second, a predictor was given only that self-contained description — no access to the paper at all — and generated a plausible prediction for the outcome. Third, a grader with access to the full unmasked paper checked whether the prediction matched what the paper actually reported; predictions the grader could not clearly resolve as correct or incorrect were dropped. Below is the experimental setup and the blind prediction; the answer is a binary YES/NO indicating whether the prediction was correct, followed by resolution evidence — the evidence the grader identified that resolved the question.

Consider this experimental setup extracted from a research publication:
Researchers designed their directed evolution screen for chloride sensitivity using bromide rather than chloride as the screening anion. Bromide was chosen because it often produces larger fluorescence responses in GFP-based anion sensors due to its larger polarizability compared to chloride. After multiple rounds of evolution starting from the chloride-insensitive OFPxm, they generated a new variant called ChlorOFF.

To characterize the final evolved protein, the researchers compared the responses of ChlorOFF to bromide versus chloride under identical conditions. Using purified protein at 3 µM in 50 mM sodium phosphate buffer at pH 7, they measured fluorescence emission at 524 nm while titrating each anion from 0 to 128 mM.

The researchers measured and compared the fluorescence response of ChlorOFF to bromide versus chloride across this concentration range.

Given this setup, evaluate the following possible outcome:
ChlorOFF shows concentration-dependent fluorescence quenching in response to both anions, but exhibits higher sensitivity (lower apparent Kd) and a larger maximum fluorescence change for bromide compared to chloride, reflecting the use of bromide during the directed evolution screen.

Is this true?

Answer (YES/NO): YES